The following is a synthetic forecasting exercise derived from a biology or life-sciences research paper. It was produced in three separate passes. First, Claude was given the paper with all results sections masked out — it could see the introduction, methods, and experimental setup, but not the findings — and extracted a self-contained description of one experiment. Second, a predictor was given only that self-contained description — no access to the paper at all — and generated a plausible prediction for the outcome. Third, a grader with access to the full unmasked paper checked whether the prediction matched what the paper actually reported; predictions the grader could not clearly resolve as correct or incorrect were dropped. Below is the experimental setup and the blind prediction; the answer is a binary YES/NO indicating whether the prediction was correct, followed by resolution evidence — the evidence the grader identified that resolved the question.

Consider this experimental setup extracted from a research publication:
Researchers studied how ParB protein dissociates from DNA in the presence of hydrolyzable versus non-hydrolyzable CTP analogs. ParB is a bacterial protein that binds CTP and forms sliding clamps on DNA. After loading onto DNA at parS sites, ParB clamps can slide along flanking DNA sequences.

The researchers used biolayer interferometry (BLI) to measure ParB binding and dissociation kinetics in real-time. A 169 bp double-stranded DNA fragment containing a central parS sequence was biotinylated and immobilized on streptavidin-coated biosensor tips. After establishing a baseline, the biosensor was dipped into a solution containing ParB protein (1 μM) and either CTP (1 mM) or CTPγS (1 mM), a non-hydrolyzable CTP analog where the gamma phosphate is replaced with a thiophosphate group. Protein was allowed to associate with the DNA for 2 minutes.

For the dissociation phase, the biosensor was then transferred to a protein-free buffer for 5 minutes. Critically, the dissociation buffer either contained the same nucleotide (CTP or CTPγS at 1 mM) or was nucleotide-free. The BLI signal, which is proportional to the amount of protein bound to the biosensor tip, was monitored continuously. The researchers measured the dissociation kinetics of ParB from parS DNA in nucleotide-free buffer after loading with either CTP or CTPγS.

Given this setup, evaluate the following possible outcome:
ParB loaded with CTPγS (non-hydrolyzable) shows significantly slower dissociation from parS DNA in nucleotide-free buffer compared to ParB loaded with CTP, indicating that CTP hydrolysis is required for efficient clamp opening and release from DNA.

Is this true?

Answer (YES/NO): YES